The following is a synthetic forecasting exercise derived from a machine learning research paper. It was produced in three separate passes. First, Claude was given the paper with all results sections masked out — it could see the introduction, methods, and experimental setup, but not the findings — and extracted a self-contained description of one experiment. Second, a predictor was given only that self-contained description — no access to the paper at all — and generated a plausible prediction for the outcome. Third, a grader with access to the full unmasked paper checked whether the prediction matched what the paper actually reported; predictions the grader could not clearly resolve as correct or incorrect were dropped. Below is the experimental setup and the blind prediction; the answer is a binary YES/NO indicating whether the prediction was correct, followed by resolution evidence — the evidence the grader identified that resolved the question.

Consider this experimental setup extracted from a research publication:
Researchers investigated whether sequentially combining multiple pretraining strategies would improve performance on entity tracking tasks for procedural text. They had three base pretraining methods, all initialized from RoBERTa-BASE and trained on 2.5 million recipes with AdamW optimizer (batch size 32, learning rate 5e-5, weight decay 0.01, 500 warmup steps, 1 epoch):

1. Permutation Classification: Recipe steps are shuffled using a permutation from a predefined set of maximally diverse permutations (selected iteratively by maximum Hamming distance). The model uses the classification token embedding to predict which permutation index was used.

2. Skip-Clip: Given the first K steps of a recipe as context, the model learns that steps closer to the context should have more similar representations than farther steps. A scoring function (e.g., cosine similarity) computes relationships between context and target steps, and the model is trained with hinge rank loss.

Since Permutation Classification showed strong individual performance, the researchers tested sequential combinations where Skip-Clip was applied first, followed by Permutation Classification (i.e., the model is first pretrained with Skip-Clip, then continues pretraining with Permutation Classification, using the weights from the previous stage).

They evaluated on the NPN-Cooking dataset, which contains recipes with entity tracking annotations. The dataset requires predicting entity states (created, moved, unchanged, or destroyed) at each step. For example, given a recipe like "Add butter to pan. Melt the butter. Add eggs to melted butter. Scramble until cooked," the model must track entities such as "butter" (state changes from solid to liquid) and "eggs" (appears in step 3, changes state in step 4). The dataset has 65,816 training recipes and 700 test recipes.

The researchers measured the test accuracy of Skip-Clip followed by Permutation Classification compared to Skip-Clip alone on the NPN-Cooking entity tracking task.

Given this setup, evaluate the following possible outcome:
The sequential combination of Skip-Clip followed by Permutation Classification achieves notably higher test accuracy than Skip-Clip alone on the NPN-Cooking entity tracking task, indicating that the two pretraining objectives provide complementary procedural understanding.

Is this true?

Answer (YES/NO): NO